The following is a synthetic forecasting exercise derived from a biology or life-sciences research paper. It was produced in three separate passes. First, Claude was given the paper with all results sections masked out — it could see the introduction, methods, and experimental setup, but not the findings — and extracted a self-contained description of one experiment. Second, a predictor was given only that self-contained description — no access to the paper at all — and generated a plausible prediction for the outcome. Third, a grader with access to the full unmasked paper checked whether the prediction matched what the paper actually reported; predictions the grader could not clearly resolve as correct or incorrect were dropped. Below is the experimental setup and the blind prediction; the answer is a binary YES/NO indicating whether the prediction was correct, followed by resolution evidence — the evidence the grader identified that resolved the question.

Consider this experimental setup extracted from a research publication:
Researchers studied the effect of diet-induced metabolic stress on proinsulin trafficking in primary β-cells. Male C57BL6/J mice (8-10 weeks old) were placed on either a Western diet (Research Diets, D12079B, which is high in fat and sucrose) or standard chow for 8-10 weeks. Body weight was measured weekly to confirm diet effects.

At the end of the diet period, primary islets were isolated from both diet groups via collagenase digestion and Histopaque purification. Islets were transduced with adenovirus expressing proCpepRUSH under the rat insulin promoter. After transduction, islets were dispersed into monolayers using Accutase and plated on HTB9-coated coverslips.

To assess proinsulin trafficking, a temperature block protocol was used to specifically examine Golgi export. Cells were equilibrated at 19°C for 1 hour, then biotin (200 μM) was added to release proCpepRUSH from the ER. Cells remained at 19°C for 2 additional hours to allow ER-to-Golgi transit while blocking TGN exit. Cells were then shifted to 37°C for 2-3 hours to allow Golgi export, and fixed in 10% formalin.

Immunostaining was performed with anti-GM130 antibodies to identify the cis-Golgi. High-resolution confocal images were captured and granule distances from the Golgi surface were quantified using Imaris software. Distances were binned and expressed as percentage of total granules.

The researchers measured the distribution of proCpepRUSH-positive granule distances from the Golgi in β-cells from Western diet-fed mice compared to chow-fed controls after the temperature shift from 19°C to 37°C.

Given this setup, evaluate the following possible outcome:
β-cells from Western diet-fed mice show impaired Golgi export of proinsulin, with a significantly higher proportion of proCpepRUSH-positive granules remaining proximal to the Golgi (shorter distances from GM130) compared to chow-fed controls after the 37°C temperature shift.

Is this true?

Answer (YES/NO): YES